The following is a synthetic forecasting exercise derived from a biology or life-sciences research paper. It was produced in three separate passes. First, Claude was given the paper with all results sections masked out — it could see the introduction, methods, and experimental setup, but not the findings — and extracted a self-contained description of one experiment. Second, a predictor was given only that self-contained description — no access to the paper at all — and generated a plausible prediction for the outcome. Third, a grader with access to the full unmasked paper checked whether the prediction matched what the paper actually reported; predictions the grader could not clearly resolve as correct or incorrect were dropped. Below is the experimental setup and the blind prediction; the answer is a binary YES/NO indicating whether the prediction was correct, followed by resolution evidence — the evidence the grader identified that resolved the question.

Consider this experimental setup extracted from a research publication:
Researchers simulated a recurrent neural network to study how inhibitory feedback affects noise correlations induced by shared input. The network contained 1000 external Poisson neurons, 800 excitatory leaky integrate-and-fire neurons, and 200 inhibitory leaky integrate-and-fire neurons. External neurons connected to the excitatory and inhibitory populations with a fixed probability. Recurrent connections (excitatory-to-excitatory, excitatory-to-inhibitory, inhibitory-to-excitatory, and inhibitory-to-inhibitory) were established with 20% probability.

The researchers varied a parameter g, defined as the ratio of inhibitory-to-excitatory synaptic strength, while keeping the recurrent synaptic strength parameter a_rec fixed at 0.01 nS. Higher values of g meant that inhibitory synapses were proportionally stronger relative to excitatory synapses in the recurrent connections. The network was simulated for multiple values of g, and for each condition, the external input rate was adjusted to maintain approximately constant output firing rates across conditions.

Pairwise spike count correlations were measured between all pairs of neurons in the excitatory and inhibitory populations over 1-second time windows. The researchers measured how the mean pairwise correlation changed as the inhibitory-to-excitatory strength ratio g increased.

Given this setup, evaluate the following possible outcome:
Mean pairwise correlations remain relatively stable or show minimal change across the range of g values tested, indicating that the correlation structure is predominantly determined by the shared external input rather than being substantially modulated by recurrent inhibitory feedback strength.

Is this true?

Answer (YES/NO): NO